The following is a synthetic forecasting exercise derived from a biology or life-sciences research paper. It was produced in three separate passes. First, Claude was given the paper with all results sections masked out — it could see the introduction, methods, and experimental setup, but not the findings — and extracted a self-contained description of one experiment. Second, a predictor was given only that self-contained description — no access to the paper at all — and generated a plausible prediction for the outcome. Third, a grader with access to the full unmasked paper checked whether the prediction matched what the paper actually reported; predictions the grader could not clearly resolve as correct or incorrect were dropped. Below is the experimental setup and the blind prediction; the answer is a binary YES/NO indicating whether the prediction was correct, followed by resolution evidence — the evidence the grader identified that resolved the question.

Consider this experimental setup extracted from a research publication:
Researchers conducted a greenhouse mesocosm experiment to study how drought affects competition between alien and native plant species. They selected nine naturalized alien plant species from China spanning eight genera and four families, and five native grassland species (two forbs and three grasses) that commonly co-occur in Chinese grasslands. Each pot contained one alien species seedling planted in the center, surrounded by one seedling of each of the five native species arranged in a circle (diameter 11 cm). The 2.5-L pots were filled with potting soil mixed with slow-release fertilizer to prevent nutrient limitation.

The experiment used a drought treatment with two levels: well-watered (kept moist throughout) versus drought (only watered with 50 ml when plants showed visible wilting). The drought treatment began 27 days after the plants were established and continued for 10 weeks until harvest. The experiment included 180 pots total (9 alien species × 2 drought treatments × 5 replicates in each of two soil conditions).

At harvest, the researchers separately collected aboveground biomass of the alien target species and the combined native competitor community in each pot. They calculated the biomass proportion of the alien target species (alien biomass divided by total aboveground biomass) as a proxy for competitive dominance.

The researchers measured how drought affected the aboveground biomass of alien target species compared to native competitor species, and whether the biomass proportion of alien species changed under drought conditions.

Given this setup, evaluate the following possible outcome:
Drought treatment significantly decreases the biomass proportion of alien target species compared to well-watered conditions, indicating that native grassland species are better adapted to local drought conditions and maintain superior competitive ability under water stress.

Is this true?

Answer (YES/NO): YES